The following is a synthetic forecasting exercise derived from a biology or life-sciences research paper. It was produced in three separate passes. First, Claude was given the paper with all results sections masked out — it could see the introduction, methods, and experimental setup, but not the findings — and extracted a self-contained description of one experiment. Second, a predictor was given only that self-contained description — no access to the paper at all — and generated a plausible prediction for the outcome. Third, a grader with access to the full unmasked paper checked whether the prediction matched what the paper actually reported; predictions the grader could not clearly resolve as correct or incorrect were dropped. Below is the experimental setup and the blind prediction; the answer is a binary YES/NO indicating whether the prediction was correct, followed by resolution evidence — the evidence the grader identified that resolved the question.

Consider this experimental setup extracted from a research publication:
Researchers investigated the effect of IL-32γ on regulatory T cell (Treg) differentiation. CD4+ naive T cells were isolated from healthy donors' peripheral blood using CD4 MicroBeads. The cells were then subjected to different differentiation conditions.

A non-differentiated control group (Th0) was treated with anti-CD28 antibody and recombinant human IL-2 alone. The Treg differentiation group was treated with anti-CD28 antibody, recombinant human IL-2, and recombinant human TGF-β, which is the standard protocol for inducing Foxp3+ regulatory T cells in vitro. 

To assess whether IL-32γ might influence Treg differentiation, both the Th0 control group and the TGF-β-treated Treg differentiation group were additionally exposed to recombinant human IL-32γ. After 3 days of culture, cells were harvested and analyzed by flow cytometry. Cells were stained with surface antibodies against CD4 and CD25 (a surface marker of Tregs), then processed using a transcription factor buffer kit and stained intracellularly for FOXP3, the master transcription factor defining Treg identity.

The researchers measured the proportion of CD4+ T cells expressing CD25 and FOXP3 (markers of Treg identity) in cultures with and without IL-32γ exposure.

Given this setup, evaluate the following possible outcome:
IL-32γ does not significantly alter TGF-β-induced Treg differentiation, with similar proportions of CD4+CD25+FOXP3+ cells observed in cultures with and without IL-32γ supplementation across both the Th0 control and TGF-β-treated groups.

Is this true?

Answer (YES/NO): YES